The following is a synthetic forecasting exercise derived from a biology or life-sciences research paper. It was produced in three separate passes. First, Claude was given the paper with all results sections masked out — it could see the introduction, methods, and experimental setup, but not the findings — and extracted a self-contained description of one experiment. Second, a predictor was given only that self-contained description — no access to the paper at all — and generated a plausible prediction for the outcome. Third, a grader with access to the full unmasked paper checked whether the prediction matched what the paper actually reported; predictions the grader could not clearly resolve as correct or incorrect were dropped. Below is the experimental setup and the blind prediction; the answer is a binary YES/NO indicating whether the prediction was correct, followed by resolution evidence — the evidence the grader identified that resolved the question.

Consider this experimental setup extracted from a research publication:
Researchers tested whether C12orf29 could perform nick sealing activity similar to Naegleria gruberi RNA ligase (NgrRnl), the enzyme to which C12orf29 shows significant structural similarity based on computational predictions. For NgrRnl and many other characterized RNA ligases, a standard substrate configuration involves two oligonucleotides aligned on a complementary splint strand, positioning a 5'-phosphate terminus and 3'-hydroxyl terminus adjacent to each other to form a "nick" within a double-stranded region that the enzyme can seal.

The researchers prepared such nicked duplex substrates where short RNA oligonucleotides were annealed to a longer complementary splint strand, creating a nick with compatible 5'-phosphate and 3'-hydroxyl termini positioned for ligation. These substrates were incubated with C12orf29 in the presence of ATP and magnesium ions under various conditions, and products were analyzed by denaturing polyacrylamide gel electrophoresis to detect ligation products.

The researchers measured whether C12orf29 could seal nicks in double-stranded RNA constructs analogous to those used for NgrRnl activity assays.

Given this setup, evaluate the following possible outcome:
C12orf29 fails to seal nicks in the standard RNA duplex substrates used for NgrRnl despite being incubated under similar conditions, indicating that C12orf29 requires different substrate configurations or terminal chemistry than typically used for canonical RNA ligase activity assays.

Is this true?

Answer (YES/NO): YES